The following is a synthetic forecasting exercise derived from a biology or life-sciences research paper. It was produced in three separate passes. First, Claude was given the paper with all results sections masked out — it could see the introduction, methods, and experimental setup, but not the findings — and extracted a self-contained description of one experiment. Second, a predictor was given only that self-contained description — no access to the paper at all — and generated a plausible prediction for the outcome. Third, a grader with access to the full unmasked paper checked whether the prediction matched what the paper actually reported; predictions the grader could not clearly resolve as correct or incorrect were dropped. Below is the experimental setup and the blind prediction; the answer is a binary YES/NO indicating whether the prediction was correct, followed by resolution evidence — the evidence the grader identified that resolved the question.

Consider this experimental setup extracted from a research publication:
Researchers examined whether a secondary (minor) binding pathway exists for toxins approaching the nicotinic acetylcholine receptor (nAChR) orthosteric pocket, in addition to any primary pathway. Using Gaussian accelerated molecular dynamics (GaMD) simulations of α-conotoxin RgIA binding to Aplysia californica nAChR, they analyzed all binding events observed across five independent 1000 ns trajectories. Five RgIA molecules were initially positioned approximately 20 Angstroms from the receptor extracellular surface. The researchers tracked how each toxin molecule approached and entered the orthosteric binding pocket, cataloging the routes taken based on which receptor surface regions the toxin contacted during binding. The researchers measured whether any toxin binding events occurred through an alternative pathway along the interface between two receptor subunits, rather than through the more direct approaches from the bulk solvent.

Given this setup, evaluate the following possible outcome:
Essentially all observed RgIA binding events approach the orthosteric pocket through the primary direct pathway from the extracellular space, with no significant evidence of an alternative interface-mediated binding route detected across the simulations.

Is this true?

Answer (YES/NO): NO